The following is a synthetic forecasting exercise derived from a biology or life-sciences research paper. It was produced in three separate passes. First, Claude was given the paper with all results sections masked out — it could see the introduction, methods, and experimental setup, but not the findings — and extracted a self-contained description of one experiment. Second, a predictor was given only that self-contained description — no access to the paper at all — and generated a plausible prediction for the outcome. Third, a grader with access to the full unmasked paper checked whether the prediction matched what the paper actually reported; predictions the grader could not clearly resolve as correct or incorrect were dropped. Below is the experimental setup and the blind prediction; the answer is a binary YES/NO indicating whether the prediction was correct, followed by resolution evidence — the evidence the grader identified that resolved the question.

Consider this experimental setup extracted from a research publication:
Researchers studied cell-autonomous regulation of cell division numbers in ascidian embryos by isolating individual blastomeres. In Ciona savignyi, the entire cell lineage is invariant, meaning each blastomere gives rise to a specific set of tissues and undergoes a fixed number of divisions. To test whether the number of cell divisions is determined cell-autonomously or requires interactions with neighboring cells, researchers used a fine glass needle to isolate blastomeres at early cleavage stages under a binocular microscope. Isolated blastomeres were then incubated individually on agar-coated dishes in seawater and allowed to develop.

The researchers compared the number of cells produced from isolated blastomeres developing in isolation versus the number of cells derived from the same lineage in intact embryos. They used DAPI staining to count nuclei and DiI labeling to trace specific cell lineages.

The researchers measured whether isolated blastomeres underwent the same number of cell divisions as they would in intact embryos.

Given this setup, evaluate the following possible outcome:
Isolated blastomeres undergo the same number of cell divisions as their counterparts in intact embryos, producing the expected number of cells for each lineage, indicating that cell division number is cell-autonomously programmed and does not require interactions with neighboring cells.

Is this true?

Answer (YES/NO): YES